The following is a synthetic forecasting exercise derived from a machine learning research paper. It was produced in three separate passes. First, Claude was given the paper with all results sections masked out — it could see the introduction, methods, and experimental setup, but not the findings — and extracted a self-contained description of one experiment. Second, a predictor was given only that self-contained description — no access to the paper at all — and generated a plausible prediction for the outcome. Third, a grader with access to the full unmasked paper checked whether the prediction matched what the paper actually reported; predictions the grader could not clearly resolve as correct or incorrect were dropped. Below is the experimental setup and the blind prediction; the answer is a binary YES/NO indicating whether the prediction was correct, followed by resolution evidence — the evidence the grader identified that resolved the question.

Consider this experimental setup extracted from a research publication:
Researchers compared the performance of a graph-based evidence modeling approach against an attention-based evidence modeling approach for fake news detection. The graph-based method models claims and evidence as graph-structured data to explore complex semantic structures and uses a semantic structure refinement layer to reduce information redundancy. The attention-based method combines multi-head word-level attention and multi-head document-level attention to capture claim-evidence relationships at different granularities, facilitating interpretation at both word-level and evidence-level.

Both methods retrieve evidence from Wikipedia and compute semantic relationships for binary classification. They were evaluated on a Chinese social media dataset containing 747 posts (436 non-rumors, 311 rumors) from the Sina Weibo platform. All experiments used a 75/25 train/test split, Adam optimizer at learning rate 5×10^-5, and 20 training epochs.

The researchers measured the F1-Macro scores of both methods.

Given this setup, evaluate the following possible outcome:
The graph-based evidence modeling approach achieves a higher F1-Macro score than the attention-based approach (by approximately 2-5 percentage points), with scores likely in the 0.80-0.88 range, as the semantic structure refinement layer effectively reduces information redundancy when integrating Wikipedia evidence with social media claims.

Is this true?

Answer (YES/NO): NO